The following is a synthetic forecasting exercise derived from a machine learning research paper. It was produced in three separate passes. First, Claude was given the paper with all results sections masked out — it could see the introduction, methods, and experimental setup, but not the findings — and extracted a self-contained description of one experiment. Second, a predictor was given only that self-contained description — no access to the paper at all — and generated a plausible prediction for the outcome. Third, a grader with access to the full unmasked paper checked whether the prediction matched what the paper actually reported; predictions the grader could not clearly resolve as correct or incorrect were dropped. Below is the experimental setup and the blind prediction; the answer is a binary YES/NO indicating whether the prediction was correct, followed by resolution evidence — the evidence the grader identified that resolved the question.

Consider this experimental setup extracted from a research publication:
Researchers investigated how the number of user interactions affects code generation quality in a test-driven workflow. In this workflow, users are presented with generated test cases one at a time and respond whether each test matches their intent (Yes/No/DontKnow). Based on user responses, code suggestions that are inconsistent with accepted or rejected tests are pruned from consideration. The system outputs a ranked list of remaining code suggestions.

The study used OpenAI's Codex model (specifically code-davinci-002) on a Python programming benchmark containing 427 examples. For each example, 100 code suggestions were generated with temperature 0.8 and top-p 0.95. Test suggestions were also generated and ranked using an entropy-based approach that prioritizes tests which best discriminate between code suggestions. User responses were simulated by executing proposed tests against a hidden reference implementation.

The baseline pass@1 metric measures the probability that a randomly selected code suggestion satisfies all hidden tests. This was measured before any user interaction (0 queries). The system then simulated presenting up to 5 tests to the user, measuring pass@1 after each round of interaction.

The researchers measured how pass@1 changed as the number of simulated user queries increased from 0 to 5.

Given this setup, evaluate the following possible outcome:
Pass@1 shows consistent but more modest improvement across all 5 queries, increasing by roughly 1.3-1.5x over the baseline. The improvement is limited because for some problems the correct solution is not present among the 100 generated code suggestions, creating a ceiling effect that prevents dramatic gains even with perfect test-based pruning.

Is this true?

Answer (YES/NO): NO